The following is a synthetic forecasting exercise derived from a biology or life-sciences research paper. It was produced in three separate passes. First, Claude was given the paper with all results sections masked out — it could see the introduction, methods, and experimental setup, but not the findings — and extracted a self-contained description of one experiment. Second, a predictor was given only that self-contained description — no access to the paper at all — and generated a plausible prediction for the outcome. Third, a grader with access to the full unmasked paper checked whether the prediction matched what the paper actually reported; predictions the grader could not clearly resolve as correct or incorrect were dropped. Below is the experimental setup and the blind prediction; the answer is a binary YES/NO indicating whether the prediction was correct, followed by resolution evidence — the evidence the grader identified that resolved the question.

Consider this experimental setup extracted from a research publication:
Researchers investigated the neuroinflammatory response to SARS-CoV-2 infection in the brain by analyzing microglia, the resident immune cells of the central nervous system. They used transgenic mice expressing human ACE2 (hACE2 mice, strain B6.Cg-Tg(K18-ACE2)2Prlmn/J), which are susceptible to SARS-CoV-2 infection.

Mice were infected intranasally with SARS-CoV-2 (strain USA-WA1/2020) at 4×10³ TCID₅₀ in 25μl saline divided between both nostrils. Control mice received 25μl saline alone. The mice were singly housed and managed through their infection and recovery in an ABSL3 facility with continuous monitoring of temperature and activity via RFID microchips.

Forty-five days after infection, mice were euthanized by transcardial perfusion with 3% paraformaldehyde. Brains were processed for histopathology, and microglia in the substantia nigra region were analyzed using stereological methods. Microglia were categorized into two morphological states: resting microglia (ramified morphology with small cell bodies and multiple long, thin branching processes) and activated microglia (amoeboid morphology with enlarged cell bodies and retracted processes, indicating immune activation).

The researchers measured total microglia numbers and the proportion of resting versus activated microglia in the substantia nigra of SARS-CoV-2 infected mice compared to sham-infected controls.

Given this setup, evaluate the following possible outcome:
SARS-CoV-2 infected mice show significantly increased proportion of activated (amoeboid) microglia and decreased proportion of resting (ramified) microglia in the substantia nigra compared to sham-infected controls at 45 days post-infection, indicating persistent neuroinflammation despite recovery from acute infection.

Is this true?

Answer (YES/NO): NO